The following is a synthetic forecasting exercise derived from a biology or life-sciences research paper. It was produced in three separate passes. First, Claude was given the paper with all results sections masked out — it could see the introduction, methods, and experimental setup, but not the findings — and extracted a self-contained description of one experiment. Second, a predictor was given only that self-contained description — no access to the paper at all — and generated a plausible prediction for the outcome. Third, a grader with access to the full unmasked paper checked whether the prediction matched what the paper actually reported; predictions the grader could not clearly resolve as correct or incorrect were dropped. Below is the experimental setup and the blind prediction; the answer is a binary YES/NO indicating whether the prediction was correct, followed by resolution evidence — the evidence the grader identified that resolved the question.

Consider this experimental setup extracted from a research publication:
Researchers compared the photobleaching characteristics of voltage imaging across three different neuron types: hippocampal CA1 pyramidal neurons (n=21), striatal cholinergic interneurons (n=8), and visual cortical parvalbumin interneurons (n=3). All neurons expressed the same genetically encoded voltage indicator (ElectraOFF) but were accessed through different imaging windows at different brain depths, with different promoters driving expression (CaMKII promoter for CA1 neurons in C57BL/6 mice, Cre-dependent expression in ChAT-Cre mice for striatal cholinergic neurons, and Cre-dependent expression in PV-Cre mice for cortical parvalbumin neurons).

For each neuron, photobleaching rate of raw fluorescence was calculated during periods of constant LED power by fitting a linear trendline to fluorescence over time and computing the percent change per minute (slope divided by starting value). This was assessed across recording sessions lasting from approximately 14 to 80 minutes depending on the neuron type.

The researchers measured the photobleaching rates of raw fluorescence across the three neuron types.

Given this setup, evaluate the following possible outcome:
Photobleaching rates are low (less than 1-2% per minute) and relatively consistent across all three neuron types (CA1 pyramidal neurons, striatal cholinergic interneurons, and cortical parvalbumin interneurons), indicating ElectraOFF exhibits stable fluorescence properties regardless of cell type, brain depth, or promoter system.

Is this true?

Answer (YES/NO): NO